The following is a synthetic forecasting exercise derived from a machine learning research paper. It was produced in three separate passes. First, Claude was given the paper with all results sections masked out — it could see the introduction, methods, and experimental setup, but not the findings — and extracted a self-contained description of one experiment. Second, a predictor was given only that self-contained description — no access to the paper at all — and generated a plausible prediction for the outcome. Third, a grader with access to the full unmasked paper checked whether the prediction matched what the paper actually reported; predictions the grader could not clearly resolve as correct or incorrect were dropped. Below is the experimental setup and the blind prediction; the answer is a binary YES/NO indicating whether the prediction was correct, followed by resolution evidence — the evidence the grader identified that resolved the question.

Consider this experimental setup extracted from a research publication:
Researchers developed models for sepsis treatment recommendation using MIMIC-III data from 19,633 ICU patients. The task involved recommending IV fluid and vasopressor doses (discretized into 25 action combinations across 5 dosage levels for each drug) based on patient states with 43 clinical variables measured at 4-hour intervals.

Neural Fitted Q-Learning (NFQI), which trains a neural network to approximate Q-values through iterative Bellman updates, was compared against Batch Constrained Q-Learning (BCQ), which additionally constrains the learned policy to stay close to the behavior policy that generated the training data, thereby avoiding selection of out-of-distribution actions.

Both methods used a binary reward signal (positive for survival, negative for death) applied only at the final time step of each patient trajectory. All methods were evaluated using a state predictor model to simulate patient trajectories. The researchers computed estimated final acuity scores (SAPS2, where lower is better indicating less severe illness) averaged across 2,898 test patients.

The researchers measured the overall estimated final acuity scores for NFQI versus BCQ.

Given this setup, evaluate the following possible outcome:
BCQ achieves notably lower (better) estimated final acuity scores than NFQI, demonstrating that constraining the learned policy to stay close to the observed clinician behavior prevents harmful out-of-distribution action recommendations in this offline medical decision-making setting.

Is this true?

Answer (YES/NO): YES